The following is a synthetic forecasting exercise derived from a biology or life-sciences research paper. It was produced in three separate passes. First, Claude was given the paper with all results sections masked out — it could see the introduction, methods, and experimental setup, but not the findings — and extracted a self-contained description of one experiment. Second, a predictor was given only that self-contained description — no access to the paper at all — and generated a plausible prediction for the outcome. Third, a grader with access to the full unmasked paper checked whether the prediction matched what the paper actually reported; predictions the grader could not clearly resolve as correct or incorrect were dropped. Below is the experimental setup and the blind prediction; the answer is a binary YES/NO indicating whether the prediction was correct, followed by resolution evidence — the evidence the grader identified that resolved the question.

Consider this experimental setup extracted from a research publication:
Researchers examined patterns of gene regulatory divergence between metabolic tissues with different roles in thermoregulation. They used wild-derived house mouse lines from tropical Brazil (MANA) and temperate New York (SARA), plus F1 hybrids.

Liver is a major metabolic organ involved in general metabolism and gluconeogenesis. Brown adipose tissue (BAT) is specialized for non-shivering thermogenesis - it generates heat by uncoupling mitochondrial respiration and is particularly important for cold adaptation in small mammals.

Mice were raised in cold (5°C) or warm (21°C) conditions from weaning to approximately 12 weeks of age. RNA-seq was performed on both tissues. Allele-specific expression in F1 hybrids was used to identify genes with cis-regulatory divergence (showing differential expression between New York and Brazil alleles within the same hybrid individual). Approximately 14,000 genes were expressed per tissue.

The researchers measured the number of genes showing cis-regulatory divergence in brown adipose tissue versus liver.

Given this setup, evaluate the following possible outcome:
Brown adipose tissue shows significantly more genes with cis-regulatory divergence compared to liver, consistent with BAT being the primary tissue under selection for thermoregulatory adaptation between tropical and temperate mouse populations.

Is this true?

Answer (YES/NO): NO